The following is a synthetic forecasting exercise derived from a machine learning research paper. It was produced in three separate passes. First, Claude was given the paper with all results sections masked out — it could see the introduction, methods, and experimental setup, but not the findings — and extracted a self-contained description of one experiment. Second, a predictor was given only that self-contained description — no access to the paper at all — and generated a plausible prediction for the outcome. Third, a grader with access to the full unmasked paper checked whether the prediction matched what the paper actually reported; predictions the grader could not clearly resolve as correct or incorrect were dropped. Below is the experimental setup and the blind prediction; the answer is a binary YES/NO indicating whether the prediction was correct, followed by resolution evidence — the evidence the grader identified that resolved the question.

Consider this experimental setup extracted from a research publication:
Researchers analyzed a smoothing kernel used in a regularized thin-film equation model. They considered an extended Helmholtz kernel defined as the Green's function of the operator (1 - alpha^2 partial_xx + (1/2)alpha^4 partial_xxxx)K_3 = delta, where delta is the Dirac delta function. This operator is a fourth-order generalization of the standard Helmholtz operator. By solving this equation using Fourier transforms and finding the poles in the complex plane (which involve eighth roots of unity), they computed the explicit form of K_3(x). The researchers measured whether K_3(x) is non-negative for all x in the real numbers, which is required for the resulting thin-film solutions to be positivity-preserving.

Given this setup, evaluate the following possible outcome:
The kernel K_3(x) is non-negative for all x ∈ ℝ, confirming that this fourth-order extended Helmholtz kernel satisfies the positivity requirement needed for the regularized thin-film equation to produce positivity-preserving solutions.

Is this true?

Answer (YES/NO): NO